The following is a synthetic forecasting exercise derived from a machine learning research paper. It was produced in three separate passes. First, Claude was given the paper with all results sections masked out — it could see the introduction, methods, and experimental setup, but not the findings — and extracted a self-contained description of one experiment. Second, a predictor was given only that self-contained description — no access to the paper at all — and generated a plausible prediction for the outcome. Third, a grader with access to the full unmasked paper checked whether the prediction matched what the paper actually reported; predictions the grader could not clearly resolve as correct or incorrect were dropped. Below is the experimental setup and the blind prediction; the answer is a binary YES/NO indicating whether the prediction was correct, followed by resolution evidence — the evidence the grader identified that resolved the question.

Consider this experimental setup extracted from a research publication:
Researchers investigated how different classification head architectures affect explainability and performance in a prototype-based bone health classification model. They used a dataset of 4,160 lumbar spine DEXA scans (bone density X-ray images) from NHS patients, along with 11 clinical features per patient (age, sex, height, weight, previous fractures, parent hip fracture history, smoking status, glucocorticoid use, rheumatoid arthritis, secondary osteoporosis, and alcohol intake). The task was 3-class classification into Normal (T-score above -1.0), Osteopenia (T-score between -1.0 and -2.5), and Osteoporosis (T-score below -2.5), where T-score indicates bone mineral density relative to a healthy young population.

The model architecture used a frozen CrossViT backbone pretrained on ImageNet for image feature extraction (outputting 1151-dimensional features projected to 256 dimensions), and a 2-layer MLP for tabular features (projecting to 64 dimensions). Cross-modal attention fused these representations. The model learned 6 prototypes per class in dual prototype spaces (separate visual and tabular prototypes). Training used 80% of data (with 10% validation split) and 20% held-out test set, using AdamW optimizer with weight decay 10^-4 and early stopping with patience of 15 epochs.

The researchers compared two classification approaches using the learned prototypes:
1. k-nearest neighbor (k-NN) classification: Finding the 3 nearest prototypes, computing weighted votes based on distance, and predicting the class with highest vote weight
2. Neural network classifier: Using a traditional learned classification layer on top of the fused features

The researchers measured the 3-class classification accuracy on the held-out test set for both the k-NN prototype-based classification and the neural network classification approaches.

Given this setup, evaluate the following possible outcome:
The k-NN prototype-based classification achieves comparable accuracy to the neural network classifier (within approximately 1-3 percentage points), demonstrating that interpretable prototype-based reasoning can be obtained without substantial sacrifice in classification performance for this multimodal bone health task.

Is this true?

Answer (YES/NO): YES